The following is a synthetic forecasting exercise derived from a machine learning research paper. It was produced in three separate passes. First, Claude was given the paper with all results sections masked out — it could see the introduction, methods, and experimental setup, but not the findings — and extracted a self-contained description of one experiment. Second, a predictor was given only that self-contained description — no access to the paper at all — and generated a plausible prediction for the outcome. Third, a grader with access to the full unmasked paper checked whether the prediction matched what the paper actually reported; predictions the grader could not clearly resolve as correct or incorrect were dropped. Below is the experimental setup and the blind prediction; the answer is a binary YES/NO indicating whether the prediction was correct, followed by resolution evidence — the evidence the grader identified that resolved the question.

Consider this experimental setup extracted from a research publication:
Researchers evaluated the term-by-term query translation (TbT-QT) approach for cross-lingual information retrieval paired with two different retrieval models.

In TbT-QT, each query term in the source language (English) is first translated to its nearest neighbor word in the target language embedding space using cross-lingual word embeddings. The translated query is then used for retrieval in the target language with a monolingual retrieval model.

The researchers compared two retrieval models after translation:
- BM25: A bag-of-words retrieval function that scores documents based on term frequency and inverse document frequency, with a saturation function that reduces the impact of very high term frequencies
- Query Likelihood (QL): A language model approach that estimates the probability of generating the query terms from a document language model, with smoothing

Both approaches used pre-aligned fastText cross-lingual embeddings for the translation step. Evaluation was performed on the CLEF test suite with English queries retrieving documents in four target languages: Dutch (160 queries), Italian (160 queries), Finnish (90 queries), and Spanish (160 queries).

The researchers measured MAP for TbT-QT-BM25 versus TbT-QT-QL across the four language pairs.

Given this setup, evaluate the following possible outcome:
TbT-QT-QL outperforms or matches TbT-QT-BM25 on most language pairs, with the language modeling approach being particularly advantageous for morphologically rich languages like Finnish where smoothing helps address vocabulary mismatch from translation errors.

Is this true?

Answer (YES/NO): NO